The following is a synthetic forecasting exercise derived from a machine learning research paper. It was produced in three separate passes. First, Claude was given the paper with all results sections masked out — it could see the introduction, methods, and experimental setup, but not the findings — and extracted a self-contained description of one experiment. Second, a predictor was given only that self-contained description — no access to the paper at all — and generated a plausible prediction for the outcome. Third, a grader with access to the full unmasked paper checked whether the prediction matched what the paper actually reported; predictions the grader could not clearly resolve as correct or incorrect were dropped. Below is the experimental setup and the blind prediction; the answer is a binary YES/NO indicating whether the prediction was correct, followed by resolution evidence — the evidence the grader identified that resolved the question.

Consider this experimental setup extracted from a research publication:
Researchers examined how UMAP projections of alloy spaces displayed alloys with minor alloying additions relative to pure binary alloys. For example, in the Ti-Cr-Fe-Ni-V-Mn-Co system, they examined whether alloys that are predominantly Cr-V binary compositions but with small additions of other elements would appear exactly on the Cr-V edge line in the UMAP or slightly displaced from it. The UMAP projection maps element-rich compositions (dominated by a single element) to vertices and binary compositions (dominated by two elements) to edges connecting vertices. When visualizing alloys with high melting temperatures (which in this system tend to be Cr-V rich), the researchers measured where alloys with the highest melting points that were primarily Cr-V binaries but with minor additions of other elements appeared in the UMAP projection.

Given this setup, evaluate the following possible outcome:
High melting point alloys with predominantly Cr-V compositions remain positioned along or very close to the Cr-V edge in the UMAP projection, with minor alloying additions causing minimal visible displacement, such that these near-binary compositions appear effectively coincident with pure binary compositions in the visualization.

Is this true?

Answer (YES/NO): NO